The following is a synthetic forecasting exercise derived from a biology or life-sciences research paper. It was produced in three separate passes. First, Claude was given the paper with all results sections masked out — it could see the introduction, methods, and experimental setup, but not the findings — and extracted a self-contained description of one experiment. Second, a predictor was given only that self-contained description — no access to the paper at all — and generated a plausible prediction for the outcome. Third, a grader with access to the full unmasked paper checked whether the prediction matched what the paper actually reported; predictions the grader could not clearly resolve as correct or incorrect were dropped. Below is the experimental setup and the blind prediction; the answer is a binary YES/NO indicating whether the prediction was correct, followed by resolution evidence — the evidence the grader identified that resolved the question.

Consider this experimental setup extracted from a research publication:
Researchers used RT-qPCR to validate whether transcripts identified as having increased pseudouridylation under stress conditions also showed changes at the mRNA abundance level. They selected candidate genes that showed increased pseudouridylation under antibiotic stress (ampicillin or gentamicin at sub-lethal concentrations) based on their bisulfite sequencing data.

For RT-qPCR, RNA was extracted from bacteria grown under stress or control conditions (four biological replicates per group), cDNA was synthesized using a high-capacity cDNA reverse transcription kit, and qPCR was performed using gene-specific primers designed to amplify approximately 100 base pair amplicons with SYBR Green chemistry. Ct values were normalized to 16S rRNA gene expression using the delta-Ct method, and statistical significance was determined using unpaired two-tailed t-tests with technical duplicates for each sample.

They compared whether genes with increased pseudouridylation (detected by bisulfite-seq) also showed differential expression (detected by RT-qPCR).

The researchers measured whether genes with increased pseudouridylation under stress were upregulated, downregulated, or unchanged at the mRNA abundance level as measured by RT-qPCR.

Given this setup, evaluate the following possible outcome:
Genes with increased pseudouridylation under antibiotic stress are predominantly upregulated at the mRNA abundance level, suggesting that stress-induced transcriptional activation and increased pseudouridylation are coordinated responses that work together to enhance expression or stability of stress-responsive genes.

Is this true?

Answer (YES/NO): YES